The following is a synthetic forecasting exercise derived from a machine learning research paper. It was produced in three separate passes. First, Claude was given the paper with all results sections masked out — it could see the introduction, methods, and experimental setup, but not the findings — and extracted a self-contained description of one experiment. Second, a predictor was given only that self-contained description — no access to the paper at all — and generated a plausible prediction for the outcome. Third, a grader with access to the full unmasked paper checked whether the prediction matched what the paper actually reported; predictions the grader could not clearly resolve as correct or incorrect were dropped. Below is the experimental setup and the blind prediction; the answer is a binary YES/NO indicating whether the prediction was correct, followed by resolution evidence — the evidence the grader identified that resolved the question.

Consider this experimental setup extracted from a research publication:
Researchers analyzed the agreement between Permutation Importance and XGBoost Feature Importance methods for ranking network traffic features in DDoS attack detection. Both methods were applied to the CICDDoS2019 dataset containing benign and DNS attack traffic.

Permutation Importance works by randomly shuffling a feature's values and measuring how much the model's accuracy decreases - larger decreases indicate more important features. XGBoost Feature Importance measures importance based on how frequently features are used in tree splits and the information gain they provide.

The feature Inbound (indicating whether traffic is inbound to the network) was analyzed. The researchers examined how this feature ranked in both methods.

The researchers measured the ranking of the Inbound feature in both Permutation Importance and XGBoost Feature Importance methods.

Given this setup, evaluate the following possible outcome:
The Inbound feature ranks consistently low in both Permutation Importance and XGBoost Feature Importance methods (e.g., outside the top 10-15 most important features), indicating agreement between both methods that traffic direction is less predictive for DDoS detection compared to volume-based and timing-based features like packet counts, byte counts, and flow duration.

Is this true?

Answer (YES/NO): NO